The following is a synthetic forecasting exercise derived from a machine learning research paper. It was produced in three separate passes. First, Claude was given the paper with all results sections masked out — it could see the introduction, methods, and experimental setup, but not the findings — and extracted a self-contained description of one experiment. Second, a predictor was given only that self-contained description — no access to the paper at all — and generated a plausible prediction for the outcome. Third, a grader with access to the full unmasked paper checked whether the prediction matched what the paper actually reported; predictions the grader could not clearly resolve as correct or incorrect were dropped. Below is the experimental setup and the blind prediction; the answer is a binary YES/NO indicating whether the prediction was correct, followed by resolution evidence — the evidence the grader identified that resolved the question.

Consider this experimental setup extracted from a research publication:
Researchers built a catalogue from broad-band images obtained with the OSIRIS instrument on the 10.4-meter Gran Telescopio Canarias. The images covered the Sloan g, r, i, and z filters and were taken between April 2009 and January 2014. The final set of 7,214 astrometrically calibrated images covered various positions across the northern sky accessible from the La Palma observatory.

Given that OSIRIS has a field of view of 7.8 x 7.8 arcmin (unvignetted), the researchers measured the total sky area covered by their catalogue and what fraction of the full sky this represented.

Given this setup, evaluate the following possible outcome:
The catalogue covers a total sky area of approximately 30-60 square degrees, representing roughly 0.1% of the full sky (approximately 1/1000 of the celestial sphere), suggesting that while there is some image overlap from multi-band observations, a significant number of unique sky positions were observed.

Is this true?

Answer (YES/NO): NO